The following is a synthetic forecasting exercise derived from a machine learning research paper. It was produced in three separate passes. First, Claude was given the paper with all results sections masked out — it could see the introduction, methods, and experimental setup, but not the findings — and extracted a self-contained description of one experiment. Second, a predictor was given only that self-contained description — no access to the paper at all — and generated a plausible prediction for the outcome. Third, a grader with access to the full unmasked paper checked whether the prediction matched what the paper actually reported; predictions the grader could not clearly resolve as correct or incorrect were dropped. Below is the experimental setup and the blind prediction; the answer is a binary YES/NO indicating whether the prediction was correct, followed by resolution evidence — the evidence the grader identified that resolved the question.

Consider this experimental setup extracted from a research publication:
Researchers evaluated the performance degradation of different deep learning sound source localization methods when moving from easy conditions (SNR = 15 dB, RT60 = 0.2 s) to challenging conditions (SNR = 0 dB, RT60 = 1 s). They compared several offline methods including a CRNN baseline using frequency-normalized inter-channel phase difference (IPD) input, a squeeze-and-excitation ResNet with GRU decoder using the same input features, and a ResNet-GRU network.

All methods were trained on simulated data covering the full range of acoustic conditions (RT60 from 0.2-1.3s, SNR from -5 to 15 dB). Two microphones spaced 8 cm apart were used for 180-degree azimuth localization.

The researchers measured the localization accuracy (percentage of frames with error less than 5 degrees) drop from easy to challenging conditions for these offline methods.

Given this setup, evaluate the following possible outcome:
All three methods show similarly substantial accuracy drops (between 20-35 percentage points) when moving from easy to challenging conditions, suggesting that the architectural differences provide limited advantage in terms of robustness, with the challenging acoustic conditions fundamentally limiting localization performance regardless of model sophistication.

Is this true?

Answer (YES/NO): NO